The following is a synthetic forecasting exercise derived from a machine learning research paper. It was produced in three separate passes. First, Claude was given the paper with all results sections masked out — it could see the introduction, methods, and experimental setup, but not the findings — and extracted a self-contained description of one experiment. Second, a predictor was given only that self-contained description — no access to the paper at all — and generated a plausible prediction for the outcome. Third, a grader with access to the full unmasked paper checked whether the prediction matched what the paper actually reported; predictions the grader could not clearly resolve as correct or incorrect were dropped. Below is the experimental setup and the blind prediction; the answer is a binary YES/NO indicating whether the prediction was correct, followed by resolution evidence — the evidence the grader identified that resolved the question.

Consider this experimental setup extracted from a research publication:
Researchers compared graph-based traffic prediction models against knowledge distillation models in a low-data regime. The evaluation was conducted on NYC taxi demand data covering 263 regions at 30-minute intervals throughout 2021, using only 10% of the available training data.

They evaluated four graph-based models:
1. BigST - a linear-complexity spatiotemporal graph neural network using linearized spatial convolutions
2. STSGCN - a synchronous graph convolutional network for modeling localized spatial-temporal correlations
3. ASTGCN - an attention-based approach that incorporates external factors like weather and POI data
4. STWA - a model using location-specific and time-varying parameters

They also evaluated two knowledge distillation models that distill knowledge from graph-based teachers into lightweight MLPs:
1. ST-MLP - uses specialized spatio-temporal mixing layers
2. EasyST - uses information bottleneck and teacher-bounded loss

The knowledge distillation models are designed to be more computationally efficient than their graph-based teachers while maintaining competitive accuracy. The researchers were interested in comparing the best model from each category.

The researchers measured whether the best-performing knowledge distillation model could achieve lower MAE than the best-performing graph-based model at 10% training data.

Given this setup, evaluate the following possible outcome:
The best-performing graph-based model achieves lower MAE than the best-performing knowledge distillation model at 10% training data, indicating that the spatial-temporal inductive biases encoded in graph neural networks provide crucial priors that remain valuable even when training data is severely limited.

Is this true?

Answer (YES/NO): YES